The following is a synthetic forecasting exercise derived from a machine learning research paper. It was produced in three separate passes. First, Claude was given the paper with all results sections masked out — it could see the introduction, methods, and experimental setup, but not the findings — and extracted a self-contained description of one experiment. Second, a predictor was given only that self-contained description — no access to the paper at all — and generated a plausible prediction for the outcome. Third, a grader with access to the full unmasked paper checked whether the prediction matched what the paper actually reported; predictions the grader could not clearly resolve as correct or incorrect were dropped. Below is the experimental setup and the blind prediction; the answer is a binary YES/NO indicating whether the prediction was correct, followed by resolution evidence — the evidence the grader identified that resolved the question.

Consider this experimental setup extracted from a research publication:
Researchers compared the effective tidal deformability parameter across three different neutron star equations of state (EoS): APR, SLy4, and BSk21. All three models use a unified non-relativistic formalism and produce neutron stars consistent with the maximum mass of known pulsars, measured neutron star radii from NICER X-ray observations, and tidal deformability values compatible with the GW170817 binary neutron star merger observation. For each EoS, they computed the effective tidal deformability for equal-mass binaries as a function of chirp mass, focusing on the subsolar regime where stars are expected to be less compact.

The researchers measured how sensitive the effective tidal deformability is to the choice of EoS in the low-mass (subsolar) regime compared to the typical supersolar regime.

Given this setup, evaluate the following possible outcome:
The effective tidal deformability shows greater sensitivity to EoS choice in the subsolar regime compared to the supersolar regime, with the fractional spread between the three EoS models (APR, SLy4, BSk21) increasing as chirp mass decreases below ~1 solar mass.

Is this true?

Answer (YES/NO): NO